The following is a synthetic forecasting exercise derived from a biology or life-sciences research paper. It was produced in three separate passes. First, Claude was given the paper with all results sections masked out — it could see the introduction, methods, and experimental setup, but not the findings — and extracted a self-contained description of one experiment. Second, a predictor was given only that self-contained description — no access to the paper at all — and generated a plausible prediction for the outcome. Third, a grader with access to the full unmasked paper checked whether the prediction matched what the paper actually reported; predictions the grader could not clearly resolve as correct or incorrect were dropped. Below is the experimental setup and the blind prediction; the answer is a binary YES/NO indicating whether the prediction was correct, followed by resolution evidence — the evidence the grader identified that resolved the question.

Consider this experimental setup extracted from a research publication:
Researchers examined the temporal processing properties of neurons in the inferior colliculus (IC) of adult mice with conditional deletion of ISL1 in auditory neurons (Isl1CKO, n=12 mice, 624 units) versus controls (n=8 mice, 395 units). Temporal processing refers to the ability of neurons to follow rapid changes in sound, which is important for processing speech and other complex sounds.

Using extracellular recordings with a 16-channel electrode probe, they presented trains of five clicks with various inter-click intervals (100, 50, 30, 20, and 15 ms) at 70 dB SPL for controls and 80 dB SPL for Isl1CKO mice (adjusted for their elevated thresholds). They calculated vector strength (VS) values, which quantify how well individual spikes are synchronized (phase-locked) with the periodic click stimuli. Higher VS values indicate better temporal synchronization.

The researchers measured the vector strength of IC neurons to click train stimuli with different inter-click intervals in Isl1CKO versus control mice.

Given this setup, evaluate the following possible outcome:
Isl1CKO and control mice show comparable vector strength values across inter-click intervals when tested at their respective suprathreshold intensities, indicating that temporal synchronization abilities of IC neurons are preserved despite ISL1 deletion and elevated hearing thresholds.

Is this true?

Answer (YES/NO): NO